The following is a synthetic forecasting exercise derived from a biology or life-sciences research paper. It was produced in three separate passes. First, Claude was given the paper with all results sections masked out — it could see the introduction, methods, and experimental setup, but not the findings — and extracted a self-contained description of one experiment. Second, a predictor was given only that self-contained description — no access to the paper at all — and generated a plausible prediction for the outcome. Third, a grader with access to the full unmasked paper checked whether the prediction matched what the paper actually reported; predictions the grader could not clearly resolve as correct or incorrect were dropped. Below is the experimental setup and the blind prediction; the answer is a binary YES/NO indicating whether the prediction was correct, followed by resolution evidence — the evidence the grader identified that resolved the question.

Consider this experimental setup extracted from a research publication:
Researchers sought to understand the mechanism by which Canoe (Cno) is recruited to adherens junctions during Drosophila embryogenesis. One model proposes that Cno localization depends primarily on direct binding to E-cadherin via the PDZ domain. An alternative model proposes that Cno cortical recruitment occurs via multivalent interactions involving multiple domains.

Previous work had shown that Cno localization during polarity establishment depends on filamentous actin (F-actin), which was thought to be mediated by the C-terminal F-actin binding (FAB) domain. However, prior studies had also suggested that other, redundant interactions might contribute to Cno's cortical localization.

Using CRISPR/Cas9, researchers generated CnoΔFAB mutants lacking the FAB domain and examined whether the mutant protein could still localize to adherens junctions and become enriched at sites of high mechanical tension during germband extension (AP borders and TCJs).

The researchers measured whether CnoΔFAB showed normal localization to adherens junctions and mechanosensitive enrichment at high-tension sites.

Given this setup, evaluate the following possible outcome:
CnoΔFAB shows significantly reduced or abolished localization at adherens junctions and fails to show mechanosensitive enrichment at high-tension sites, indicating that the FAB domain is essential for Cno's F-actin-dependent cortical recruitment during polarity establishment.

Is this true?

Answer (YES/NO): NO